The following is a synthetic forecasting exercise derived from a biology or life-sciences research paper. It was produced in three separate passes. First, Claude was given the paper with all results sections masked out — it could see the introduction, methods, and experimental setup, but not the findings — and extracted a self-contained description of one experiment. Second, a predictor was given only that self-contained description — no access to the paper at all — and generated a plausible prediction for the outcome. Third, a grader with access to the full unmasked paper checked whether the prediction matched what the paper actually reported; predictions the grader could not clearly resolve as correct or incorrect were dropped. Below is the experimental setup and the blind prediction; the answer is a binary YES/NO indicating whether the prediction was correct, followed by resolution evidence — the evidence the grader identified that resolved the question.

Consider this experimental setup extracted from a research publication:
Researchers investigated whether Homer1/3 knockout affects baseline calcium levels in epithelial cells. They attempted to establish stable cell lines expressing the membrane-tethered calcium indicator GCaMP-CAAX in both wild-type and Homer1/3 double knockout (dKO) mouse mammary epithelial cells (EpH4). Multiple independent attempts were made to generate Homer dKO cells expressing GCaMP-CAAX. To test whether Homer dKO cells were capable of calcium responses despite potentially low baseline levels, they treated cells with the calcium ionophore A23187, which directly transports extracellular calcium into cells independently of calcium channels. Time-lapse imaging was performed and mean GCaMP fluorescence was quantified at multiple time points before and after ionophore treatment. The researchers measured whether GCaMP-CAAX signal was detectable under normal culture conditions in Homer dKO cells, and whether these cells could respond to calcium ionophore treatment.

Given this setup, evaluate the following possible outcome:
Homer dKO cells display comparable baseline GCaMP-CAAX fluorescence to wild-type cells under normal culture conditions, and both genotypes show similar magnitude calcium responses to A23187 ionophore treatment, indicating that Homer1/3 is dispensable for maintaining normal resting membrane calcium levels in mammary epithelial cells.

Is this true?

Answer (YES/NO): NO